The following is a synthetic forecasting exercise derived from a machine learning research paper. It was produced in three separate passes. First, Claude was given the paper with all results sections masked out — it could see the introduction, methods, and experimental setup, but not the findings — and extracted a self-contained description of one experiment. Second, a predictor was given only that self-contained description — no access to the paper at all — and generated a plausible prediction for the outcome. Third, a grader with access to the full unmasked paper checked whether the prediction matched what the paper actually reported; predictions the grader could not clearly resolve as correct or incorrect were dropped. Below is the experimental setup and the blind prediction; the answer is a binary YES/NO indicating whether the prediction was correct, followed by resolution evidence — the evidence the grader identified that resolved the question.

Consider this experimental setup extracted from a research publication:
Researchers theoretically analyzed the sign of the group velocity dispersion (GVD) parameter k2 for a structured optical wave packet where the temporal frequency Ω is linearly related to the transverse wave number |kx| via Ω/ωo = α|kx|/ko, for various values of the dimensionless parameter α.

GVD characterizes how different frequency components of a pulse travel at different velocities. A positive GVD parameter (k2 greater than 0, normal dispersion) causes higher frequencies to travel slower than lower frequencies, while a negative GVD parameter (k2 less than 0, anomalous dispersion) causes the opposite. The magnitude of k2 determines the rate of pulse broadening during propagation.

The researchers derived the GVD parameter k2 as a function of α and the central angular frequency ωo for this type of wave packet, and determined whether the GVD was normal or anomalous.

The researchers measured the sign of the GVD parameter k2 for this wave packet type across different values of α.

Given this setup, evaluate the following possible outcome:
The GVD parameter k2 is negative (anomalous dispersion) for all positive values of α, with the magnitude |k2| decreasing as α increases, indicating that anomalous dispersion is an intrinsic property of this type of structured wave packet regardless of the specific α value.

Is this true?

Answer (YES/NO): YES